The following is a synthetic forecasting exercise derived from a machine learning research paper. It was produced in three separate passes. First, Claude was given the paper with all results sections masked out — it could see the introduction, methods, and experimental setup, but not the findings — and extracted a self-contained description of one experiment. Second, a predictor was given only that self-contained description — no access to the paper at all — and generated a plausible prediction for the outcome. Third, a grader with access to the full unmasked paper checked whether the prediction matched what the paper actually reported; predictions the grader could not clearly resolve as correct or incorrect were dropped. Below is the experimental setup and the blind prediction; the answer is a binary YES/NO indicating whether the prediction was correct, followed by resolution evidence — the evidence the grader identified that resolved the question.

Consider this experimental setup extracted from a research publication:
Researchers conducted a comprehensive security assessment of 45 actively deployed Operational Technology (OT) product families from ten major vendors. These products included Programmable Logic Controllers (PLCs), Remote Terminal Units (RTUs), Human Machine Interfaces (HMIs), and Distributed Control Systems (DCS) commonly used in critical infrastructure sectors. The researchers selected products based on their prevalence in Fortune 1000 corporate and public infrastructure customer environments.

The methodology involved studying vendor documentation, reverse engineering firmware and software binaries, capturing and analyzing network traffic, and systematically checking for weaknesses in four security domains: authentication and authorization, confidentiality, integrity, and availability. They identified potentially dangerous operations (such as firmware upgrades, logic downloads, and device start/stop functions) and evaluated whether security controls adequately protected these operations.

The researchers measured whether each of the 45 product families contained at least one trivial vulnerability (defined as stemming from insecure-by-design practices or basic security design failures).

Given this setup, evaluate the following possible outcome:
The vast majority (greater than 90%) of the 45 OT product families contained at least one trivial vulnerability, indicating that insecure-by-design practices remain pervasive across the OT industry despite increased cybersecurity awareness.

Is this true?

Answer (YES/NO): YES